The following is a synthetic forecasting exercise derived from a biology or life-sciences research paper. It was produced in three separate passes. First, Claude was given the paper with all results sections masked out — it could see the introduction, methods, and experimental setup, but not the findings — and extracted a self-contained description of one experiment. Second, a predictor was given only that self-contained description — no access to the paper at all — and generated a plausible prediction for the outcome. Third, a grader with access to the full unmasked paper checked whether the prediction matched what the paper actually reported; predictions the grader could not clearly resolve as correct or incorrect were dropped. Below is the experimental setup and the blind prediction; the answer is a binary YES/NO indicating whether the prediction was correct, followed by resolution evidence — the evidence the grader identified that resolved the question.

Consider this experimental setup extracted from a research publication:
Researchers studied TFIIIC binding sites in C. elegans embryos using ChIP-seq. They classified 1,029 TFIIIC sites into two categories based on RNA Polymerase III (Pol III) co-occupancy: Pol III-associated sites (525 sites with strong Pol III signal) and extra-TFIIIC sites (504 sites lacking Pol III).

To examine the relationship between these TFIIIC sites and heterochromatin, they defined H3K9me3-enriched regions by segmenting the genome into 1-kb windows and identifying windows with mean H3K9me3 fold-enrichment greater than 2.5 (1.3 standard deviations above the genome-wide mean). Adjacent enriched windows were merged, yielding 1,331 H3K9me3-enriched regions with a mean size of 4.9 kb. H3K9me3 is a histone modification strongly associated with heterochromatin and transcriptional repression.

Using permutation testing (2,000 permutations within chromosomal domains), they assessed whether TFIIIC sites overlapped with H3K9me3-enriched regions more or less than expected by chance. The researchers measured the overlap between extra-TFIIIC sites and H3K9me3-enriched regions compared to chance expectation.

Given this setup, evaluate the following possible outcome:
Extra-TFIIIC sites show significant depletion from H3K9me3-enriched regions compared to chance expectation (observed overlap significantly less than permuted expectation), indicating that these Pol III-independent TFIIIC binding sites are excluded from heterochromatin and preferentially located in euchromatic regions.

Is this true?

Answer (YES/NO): NO